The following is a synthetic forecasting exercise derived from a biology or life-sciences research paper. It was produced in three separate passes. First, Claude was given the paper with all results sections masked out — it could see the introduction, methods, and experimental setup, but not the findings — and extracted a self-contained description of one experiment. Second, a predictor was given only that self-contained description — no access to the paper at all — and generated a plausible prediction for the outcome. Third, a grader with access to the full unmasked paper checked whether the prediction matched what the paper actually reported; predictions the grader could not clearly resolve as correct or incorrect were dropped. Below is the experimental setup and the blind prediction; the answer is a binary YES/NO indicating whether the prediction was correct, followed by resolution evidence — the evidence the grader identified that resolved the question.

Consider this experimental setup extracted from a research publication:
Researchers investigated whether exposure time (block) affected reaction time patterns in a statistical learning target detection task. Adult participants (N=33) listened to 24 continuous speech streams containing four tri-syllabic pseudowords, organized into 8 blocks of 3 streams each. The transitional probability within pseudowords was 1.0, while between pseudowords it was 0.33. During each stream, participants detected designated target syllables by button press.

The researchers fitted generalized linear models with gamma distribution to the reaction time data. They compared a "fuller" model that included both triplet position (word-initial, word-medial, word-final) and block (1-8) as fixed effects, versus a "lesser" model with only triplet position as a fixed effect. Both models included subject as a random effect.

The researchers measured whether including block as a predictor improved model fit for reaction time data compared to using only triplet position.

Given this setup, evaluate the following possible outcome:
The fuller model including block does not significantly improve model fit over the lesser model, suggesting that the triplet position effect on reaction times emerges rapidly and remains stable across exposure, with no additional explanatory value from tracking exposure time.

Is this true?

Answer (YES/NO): YES